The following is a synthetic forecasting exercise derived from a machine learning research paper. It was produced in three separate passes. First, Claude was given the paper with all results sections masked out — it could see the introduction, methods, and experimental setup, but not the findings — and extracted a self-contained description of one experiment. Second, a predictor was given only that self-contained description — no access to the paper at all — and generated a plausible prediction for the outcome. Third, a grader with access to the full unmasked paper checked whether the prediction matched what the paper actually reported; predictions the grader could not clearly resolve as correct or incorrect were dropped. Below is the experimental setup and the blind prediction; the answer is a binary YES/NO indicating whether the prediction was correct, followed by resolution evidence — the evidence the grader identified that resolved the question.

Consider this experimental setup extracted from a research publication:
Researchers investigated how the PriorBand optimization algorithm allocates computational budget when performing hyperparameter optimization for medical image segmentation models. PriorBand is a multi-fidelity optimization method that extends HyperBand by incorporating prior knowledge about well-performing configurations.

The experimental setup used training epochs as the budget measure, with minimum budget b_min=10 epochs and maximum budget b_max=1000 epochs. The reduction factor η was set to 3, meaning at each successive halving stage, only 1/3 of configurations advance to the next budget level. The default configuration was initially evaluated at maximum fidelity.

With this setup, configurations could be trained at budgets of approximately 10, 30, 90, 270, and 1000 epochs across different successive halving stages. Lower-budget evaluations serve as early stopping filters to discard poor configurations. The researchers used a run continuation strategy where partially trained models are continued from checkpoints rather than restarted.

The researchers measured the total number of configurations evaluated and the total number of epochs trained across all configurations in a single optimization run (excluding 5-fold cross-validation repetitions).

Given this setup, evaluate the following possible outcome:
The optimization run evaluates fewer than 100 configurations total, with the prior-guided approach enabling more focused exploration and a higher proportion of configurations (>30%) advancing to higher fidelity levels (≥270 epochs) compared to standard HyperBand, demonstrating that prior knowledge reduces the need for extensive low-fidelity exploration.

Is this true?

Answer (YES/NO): NO